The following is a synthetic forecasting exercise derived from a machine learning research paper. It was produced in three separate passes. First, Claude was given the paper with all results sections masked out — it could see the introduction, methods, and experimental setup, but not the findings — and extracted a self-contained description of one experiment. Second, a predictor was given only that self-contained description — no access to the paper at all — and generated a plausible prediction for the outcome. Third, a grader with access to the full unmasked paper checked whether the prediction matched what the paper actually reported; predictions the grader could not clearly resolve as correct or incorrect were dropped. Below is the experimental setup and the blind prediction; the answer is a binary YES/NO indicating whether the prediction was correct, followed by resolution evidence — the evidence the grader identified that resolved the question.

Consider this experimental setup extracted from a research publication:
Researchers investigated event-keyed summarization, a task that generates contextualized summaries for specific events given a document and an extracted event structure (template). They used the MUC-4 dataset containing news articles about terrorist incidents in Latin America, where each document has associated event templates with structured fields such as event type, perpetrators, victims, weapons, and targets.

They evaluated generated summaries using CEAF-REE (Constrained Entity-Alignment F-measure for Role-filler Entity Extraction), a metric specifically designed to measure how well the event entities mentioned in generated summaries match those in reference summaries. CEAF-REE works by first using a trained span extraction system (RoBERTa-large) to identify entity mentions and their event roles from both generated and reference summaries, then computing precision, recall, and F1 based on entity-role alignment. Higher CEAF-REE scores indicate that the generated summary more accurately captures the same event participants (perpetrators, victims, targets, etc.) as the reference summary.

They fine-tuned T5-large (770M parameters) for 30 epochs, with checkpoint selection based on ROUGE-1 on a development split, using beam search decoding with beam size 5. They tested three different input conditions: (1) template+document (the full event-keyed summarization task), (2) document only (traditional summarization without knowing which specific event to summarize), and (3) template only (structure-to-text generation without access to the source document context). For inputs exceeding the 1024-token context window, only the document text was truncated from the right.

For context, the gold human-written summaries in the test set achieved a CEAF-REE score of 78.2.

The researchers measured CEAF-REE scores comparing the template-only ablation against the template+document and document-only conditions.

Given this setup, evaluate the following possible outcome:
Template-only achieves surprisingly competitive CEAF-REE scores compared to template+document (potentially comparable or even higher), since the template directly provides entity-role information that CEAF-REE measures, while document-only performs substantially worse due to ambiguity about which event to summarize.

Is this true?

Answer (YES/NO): YES